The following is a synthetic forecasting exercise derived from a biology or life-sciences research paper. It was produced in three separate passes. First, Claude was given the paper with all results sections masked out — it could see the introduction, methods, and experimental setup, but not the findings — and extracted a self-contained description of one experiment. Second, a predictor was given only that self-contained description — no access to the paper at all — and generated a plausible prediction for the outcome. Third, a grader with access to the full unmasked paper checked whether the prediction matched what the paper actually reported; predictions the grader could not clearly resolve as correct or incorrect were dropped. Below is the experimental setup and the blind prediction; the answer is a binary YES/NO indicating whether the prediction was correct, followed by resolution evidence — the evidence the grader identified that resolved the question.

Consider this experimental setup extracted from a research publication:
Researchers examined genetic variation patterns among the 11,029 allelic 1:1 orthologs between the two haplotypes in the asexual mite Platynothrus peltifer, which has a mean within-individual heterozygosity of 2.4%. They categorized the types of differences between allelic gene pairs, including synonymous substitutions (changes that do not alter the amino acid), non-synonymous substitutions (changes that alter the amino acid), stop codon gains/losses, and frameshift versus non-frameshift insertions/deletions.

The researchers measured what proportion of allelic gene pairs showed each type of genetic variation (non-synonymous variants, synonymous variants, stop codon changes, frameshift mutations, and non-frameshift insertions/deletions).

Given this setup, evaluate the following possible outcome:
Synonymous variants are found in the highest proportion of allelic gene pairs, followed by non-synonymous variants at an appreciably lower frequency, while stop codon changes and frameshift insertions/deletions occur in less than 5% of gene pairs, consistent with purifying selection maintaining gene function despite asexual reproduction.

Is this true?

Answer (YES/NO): NO